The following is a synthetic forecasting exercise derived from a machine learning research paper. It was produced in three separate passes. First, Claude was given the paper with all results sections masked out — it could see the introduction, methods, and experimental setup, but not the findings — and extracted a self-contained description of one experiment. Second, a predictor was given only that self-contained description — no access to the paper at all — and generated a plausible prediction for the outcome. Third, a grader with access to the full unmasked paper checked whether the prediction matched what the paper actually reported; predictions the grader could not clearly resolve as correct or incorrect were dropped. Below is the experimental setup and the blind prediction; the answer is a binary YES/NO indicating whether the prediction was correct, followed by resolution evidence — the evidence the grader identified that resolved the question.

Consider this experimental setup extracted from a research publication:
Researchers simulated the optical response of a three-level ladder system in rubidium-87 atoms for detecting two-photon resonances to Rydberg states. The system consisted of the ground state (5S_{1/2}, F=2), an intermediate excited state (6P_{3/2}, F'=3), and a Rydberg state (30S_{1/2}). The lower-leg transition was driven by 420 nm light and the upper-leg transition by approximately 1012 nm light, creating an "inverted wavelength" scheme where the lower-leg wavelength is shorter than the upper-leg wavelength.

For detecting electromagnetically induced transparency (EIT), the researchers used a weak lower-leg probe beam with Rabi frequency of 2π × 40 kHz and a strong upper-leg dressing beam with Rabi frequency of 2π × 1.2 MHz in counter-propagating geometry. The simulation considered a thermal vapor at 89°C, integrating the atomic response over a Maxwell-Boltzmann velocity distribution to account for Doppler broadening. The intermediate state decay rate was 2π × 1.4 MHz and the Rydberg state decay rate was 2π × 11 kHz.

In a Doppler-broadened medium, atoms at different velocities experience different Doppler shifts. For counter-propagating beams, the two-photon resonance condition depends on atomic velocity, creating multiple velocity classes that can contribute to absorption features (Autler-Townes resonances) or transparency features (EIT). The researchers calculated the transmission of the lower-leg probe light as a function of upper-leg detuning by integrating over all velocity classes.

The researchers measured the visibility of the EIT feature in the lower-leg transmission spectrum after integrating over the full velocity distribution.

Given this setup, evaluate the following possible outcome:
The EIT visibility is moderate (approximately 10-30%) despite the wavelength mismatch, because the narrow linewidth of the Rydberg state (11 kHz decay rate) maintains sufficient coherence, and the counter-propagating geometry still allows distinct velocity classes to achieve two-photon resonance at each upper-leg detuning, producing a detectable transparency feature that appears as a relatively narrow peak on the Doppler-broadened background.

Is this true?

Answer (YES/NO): NO